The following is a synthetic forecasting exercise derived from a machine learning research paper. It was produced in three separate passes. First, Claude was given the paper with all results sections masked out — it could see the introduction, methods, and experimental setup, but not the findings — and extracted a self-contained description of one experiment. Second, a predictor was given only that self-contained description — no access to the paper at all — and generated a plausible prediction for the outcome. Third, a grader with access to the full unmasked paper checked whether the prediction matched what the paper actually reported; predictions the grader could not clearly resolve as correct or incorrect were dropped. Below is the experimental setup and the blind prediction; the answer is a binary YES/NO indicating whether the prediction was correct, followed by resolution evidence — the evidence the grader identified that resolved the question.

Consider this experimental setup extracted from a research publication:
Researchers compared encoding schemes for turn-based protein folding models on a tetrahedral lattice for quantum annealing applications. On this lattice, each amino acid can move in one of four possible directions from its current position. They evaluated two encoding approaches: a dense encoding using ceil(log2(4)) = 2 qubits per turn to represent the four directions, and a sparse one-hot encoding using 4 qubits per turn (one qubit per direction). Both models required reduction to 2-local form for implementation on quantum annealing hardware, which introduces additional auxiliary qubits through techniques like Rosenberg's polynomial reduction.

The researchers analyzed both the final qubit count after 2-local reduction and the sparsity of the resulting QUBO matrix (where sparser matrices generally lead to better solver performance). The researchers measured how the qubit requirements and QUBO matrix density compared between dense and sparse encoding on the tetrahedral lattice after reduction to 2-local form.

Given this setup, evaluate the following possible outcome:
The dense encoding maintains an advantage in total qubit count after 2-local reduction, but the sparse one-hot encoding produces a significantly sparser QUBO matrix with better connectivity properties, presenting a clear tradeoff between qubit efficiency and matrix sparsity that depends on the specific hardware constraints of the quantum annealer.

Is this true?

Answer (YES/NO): NO